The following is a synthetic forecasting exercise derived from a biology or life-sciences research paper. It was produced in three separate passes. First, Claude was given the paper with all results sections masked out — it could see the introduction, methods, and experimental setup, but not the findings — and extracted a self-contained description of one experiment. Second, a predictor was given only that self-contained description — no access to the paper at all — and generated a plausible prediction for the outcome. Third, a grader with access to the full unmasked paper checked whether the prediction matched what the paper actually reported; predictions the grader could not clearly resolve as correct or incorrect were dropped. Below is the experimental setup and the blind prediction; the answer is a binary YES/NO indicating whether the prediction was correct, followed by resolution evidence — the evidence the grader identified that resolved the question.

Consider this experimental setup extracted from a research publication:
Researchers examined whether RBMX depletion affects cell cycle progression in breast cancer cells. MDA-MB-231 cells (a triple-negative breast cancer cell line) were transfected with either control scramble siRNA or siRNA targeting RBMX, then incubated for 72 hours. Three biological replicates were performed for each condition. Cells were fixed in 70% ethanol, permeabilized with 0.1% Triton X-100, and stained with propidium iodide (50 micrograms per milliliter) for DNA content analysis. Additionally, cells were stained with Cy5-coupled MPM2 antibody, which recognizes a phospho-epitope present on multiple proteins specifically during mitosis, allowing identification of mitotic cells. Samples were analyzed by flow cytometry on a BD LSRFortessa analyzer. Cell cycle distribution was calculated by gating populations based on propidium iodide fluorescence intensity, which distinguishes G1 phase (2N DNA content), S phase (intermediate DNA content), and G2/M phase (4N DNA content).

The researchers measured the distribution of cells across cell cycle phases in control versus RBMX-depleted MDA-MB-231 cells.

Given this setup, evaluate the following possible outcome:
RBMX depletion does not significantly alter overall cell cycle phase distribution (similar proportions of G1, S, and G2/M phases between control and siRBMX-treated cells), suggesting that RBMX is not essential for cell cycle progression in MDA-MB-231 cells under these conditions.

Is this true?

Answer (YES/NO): YES